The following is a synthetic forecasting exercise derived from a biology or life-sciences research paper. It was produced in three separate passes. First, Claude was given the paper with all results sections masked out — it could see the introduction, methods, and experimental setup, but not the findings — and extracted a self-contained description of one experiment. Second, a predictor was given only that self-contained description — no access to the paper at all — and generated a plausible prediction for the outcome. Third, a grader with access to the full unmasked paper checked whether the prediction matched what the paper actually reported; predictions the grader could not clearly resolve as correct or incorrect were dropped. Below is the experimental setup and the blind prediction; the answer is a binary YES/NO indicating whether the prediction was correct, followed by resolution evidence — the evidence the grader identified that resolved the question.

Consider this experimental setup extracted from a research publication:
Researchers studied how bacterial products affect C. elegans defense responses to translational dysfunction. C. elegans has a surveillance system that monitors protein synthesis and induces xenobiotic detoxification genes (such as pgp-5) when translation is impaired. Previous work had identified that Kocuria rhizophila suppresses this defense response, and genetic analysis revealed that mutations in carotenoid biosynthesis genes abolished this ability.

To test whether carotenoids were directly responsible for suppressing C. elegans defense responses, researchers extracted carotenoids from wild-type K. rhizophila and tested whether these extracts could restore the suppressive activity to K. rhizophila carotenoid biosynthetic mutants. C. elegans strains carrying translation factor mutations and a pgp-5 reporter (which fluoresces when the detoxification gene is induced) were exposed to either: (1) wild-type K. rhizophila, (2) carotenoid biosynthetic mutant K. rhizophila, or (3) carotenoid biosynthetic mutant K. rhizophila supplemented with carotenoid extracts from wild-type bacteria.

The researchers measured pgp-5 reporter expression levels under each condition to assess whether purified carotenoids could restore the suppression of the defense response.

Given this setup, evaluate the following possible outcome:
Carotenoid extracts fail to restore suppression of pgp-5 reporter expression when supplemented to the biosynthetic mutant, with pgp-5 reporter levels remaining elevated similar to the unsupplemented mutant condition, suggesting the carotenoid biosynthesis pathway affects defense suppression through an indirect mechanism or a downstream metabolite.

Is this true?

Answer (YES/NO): NO